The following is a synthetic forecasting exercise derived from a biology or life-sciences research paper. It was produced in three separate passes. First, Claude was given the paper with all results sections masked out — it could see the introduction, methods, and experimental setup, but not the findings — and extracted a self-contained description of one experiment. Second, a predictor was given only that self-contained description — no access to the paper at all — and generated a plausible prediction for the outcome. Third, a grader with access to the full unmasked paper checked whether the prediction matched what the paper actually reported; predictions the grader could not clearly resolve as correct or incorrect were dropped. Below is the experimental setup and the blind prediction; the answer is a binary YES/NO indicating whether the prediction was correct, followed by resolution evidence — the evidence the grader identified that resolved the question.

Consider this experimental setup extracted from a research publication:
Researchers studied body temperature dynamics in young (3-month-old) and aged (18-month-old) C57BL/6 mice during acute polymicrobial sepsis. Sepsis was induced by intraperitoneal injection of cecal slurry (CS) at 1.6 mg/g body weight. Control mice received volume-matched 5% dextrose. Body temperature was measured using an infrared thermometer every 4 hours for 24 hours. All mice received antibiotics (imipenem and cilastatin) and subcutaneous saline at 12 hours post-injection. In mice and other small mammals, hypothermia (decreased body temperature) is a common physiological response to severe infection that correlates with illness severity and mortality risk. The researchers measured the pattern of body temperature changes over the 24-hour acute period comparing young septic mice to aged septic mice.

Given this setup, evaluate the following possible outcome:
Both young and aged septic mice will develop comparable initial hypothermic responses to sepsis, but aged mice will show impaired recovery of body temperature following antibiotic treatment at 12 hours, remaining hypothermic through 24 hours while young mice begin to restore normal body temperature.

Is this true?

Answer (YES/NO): NO